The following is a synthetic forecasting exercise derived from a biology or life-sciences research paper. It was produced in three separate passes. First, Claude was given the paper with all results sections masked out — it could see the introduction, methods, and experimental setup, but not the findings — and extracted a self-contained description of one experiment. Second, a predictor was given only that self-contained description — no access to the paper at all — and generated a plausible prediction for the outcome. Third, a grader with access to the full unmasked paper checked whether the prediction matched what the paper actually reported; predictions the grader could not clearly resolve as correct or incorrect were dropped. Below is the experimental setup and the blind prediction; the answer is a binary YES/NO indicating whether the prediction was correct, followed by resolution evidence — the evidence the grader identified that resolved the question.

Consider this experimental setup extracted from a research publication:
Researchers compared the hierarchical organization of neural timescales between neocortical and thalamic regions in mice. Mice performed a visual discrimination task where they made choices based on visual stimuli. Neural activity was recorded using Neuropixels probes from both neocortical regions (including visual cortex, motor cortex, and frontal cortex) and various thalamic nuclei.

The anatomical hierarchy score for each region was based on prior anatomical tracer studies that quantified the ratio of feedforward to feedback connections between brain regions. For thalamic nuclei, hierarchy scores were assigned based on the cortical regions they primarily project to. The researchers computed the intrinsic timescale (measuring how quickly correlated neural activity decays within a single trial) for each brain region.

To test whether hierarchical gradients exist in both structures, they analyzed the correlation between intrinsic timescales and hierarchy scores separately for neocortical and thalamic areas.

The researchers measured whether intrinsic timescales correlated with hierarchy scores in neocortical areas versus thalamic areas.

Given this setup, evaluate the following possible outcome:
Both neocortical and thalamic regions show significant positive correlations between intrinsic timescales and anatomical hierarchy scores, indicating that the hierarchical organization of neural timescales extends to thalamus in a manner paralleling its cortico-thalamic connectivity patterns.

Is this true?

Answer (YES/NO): NO